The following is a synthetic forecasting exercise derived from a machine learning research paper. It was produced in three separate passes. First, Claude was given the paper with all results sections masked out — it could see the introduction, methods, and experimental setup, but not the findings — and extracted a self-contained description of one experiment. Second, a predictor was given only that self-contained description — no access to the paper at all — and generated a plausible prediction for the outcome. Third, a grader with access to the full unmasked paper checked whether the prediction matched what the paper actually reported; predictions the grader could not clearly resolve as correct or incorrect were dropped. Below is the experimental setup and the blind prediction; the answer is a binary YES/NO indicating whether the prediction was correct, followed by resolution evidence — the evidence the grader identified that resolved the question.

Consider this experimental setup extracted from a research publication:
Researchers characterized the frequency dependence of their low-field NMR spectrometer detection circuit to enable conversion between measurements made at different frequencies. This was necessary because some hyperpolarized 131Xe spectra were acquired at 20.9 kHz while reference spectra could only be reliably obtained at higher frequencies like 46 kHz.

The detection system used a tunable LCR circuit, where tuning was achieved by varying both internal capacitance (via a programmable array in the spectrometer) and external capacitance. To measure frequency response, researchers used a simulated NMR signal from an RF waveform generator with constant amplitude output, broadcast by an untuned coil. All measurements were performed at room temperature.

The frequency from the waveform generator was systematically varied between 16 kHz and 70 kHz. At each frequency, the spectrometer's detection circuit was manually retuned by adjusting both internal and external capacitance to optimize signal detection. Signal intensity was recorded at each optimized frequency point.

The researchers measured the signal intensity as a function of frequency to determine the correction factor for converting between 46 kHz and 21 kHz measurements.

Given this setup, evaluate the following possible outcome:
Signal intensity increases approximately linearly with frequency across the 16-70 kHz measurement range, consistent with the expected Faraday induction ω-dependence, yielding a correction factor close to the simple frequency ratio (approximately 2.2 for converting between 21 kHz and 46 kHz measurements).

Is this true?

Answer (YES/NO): NO